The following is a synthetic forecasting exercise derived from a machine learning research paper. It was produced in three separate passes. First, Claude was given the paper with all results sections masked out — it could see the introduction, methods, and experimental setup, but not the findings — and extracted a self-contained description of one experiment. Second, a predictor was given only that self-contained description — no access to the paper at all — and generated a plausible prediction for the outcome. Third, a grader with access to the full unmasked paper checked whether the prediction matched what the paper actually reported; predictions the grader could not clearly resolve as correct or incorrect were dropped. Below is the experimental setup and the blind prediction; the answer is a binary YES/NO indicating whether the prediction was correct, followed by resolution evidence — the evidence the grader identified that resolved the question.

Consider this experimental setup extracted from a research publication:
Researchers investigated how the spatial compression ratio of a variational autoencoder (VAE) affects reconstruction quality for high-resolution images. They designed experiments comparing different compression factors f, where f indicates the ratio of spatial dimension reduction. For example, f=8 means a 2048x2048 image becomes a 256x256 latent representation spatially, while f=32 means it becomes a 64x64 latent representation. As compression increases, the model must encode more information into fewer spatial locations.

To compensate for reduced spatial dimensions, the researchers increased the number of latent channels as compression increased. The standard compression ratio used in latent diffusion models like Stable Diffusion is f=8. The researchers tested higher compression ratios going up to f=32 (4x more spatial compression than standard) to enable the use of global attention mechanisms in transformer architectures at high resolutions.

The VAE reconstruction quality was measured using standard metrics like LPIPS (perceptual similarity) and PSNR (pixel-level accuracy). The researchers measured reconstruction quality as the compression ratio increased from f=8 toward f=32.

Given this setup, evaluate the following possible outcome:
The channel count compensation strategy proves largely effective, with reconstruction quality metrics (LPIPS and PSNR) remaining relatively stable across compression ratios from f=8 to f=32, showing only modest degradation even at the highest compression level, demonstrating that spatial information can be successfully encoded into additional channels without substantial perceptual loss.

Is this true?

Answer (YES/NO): NO